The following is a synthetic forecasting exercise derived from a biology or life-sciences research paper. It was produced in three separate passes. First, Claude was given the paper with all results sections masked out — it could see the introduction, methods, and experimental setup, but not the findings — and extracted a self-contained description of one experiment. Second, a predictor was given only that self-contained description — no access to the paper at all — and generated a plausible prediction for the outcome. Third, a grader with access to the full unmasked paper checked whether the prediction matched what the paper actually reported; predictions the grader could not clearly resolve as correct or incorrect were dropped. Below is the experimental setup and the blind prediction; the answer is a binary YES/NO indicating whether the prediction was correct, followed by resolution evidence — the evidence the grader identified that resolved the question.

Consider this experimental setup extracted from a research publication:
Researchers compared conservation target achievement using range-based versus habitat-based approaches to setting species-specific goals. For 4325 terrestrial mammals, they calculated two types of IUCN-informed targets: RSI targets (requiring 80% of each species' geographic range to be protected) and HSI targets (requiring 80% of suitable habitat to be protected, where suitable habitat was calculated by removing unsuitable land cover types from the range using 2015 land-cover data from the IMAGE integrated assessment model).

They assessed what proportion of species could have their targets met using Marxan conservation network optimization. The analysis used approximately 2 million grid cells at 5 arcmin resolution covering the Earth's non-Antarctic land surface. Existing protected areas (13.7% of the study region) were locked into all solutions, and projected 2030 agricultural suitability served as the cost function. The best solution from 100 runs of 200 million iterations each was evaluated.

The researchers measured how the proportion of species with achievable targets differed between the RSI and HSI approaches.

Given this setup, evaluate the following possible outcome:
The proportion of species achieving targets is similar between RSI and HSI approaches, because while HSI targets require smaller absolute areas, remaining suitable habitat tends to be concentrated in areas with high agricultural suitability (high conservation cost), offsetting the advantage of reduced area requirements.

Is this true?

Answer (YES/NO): NO